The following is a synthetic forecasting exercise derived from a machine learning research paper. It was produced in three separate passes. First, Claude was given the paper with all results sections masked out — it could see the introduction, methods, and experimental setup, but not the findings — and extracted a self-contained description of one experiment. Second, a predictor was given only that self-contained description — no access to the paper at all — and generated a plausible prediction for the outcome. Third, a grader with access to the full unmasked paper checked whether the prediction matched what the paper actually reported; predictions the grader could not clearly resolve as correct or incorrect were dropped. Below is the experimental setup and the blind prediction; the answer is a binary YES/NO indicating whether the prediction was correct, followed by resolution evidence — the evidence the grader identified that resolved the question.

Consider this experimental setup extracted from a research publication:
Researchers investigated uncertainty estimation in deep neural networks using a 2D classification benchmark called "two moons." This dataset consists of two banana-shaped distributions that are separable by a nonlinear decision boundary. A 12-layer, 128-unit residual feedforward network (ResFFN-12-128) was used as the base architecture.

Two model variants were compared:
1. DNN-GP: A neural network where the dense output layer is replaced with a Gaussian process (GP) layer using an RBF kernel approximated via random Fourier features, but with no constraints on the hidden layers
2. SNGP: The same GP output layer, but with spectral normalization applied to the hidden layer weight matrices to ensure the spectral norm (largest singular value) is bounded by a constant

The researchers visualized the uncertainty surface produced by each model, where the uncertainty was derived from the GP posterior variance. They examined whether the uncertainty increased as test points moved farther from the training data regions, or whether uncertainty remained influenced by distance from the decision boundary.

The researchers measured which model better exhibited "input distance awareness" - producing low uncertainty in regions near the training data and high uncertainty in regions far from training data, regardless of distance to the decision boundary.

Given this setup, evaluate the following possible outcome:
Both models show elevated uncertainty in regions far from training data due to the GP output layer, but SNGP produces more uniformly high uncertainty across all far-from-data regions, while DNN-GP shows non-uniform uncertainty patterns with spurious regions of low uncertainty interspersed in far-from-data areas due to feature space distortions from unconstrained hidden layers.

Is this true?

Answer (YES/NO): NO